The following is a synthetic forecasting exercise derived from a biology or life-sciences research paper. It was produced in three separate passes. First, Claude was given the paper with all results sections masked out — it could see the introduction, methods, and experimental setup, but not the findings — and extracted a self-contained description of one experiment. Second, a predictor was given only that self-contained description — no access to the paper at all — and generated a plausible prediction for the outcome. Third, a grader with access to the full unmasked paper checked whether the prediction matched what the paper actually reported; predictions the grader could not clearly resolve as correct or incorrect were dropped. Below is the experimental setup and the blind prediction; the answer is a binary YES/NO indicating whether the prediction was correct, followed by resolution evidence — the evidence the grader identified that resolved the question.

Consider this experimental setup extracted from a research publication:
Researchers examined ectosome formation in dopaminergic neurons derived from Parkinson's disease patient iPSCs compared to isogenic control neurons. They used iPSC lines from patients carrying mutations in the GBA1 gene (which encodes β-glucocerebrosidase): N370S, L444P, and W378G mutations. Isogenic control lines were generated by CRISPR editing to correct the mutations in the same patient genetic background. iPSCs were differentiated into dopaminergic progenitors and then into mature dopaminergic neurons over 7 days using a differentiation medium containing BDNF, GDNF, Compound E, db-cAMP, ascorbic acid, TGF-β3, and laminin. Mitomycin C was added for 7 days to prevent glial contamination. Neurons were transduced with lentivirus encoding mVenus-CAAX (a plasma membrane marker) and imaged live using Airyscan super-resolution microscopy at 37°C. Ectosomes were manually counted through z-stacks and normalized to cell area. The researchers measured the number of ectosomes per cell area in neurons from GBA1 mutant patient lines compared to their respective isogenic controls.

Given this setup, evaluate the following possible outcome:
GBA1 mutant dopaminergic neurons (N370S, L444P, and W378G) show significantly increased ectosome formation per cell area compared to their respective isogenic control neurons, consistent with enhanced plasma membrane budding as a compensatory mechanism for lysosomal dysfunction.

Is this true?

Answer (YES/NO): YES